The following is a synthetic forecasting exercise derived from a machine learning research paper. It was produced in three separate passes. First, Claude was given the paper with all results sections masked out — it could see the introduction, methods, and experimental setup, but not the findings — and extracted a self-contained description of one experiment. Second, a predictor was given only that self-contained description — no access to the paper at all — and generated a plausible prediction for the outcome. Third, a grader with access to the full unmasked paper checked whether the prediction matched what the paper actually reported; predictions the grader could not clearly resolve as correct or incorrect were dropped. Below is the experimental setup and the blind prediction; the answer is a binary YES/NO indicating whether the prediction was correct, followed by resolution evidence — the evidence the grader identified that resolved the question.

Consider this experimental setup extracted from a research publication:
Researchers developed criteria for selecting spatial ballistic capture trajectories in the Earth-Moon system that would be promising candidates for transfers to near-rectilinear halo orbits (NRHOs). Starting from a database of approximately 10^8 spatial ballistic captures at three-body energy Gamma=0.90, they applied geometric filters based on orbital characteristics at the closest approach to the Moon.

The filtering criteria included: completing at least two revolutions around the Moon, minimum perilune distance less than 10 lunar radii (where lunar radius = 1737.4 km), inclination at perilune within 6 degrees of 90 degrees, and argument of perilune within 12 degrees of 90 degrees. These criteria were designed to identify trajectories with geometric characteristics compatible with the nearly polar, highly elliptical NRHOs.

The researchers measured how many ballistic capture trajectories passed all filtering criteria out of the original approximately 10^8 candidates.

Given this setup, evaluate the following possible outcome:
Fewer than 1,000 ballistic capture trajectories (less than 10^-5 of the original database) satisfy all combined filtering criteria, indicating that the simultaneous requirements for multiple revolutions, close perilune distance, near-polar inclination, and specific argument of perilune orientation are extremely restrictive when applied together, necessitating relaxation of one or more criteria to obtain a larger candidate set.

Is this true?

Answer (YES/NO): YES